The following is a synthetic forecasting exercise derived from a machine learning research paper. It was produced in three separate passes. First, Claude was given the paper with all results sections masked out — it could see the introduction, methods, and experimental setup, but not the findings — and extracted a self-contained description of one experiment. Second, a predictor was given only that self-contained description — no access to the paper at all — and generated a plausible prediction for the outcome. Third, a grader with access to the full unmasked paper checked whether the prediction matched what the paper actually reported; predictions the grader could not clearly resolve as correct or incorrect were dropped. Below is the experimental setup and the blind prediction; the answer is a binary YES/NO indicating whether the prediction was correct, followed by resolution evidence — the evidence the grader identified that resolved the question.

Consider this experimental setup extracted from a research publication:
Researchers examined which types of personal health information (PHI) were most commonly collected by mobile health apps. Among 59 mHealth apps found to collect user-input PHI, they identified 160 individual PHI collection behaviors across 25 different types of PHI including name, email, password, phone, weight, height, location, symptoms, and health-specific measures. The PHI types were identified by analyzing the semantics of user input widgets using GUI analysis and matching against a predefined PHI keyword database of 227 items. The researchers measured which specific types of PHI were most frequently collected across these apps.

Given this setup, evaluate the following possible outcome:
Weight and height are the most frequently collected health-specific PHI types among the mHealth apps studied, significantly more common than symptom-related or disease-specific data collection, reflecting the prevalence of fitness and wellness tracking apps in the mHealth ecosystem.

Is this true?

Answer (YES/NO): YES